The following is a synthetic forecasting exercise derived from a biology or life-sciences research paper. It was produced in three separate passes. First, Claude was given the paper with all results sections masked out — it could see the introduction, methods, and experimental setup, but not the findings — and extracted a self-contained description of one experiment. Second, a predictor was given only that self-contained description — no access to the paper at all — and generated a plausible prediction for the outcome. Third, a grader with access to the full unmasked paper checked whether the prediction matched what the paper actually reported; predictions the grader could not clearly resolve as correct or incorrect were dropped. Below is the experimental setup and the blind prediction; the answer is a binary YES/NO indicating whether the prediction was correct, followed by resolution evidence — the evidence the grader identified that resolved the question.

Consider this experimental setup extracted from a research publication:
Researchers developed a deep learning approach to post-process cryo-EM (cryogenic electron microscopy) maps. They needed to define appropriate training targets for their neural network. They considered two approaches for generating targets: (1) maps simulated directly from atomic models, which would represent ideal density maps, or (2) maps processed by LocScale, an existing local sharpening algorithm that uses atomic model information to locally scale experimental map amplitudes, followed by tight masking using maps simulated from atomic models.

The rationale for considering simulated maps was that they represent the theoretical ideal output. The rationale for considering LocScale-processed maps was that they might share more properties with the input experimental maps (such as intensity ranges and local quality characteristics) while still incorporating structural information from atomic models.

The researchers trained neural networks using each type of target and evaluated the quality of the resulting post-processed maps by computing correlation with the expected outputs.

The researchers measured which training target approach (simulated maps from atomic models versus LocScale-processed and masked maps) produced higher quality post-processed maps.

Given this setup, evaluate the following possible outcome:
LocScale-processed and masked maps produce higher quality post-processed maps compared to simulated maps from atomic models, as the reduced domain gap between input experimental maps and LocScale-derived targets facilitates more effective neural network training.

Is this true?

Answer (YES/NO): YES